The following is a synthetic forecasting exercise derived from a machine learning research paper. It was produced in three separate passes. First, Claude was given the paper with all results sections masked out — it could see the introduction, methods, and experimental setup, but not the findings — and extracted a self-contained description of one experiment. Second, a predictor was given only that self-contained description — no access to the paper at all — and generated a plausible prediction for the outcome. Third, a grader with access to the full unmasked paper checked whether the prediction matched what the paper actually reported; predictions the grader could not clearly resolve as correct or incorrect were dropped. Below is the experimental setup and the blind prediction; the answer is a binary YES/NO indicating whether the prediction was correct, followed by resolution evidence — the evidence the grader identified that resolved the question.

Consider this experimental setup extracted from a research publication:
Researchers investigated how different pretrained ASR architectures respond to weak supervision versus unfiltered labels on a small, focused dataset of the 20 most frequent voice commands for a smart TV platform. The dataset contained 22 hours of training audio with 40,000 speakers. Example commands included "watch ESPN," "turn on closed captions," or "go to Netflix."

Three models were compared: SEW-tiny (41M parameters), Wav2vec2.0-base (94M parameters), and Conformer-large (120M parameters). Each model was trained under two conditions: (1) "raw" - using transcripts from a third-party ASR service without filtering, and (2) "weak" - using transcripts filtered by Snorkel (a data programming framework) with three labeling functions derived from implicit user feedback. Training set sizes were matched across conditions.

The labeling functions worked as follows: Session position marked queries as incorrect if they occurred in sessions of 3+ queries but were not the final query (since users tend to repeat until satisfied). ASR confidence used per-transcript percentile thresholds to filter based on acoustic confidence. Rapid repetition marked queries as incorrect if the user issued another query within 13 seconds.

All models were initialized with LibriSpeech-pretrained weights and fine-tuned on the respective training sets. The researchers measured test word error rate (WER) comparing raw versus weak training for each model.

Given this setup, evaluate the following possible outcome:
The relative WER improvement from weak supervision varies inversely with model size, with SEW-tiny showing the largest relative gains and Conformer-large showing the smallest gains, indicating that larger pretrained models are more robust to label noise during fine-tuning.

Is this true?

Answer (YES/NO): NO